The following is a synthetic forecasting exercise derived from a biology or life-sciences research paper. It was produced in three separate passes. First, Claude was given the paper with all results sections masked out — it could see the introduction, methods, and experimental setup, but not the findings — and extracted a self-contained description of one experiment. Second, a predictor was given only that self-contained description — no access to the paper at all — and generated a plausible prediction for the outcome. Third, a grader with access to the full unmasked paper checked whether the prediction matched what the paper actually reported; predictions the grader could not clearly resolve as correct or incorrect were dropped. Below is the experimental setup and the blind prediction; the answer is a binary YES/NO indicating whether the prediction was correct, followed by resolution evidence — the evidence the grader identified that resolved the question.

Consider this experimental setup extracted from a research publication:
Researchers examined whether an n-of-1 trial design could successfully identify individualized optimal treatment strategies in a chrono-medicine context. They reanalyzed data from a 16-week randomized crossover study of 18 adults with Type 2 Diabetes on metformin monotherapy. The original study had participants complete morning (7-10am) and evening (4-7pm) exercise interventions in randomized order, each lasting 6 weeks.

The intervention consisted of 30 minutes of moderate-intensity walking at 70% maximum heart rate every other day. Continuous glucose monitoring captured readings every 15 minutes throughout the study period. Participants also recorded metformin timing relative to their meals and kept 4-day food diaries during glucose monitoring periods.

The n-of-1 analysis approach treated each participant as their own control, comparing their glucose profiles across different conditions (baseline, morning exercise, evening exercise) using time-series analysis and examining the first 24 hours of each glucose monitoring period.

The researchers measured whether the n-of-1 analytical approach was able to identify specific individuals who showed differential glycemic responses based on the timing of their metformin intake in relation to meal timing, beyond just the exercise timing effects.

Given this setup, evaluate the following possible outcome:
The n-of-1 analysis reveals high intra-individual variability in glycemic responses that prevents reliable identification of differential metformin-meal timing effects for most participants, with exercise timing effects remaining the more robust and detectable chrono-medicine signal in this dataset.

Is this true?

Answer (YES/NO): NO